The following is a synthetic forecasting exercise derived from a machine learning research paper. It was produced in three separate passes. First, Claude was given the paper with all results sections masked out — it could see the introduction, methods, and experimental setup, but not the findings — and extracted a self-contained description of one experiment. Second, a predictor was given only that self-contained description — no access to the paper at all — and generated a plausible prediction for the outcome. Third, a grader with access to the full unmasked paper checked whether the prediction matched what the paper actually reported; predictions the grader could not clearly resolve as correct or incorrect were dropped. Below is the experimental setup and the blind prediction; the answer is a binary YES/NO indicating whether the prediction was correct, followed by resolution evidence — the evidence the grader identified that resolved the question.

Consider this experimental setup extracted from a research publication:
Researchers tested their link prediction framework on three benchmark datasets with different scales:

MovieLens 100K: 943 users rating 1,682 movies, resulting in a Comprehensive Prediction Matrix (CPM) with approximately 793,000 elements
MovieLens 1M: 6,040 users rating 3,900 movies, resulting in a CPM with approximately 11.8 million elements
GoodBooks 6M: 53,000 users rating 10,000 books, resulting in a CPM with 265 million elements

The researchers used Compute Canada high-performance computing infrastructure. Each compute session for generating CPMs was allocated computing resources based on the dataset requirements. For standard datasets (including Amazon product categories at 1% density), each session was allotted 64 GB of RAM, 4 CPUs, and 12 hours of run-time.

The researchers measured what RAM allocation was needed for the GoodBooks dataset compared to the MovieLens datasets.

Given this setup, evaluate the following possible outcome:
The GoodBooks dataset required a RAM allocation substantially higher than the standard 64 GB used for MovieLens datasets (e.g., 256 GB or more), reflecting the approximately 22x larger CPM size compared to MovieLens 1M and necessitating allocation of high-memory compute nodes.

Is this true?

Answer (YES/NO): NO